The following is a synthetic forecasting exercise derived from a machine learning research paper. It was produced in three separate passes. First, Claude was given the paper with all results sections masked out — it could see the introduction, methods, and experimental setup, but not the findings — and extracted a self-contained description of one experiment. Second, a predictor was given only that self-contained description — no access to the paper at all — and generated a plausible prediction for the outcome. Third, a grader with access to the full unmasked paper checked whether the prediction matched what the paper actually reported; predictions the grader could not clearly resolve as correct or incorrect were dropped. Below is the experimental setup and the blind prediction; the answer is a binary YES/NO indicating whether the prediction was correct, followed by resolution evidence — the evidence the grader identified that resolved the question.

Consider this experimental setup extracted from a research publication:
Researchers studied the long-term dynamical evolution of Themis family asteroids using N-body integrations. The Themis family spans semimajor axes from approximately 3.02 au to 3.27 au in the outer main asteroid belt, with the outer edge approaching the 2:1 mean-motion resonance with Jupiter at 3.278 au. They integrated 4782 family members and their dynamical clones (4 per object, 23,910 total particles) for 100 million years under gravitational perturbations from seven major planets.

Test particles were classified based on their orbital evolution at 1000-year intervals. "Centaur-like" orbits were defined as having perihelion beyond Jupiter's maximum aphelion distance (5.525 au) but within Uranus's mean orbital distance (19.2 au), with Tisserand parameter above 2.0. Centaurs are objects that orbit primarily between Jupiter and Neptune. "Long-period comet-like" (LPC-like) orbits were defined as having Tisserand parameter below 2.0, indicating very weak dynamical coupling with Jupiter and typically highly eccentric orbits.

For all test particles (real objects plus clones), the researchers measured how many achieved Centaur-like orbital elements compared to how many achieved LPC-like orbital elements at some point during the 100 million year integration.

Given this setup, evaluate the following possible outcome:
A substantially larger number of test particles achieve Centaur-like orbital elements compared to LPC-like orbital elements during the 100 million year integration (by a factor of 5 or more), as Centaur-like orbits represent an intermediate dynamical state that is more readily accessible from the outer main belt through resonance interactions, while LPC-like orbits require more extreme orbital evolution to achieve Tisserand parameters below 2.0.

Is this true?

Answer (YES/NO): NO